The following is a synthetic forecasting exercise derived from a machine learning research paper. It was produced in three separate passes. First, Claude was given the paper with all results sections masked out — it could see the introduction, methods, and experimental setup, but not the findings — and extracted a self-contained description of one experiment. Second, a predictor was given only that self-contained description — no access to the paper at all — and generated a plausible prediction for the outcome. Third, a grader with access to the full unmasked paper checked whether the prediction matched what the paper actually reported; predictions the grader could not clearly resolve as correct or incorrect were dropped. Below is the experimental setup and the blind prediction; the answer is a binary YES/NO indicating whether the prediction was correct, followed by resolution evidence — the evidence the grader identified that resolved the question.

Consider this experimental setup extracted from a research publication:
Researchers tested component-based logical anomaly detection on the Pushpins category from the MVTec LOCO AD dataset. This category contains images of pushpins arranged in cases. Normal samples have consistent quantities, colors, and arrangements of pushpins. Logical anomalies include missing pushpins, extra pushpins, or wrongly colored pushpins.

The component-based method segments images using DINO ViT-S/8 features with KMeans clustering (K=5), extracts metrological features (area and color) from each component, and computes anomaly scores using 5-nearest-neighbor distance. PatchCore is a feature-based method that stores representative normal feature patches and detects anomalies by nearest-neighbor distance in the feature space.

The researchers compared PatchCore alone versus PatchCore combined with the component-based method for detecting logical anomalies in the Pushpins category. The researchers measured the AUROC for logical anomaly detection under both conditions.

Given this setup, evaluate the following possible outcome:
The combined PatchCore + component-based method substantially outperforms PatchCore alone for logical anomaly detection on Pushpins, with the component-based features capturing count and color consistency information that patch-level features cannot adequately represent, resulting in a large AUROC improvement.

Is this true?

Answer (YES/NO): YES